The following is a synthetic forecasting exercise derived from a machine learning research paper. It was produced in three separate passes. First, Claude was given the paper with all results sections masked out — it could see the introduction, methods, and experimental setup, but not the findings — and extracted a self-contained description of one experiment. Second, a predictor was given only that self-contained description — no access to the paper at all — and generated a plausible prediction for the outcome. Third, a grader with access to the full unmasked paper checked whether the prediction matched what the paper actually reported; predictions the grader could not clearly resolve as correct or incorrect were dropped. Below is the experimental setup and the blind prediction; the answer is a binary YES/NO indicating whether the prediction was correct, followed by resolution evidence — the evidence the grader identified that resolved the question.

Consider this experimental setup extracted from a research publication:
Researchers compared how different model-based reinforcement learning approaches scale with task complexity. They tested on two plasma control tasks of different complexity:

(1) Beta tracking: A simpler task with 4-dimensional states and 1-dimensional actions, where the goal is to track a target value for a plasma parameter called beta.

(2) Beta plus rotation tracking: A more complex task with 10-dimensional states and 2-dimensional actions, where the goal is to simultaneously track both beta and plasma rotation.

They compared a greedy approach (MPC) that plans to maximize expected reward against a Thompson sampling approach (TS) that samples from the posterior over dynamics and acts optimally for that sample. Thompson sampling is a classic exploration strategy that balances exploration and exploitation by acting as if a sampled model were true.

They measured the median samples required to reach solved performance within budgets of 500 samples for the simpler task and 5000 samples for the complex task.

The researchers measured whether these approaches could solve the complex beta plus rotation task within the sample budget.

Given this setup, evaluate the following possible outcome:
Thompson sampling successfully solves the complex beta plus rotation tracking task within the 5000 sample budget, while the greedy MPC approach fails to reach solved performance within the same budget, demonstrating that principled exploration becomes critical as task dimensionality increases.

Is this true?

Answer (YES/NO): NO